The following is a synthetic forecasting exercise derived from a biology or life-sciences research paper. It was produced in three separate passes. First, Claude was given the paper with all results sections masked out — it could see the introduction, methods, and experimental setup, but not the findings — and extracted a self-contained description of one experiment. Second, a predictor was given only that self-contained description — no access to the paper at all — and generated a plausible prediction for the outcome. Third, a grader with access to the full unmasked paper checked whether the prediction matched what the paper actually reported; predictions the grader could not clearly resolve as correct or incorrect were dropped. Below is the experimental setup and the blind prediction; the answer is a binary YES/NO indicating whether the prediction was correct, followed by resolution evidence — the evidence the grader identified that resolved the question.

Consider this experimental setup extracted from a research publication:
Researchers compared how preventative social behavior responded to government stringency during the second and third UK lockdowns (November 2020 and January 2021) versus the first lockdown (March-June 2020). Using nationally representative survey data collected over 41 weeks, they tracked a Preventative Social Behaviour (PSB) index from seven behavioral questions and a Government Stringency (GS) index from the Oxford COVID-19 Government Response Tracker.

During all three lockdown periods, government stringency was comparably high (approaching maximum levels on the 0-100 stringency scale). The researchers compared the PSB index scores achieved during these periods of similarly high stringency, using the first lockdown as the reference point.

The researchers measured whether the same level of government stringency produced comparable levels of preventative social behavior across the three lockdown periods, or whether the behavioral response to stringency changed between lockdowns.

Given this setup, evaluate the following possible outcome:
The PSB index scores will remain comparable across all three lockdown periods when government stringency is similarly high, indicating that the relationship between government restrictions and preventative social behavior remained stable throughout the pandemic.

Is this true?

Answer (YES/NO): NO